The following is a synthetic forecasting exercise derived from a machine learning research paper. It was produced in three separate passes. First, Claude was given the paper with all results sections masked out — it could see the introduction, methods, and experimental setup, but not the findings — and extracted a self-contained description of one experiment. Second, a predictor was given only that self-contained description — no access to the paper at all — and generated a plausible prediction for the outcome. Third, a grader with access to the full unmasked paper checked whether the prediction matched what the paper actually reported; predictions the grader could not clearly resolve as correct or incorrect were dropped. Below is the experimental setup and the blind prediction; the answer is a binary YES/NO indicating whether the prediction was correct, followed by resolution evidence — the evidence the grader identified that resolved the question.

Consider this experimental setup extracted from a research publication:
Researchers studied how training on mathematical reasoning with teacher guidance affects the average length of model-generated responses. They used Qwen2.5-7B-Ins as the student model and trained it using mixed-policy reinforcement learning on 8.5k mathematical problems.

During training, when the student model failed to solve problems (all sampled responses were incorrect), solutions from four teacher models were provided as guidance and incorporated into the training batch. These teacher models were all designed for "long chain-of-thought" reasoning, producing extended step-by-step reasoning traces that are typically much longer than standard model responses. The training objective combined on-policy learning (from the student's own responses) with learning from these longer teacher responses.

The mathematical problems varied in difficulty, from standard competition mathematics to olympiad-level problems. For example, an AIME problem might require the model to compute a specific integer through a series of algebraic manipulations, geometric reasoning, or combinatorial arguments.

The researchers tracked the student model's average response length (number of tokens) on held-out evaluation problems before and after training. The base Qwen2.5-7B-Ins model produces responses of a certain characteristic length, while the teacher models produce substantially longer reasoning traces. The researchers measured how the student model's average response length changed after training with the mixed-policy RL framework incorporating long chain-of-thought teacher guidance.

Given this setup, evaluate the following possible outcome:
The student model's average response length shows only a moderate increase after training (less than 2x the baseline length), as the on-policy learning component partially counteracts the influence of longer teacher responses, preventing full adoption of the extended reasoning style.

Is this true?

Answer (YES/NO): YES